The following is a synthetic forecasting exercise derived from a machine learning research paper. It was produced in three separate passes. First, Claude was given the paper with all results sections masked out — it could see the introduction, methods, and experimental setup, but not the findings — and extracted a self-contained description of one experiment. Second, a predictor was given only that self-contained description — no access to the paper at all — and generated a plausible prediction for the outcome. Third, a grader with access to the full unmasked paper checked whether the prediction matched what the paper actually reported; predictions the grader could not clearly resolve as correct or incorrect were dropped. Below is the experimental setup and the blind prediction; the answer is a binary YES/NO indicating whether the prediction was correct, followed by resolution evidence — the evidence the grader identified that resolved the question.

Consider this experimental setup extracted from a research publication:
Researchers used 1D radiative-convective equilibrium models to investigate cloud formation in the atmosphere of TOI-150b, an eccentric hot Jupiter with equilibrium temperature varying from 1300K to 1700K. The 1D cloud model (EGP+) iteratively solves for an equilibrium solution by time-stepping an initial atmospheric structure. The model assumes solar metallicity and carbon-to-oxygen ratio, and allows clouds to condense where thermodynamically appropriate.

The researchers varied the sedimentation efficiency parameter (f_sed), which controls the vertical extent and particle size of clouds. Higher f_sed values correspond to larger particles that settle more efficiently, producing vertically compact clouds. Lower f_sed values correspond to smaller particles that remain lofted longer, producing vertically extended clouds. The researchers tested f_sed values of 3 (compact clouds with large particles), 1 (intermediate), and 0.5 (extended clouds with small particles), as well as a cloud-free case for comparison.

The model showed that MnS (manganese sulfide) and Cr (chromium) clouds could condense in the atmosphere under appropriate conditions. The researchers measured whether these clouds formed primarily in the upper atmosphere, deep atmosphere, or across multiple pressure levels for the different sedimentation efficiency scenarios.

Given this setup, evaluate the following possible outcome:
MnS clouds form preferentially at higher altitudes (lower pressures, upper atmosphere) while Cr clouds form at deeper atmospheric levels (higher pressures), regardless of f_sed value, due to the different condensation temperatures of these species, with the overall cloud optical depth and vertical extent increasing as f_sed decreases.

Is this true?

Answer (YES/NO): NO